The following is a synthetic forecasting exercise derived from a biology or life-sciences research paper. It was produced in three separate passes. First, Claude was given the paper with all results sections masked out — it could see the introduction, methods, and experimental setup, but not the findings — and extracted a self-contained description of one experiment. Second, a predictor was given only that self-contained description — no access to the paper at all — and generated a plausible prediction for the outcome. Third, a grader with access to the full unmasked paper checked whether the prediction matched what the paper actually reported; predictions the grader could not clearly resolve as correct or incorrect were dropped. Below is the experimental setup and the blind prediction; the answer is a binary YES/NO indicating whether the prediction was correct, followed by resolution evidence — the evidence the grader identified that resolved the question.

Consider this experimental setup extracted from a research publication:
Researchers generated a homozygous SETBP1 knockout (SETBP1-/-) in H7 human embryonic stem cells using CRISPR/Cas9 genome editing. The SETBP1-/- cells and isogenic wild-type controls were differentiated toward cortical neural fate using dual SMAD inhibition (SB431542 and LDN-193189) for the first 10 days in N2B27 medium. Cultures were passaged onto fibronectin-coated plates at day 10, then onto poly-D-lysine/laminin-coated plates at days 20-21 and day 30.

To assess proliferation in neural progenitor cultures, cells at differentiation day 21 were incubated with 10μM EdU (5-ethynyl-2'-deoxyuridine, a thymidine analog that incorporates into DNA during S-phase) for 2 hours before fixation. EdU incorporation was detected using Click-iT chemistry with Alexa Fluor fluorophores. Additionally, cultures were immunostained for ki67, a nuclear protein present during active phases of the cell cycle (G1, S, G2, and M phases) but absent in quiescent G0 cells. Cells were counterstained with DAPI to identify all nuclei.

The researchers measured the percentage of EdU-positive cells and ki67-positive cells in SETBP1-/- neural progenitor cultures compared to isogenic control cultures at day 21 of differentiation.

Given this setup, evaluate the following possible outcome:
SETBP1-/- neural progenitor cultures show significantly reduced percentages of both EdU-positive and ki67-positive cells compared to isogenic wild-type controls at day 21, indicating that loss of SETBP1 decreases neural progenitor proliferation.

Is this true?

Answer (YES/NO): NO